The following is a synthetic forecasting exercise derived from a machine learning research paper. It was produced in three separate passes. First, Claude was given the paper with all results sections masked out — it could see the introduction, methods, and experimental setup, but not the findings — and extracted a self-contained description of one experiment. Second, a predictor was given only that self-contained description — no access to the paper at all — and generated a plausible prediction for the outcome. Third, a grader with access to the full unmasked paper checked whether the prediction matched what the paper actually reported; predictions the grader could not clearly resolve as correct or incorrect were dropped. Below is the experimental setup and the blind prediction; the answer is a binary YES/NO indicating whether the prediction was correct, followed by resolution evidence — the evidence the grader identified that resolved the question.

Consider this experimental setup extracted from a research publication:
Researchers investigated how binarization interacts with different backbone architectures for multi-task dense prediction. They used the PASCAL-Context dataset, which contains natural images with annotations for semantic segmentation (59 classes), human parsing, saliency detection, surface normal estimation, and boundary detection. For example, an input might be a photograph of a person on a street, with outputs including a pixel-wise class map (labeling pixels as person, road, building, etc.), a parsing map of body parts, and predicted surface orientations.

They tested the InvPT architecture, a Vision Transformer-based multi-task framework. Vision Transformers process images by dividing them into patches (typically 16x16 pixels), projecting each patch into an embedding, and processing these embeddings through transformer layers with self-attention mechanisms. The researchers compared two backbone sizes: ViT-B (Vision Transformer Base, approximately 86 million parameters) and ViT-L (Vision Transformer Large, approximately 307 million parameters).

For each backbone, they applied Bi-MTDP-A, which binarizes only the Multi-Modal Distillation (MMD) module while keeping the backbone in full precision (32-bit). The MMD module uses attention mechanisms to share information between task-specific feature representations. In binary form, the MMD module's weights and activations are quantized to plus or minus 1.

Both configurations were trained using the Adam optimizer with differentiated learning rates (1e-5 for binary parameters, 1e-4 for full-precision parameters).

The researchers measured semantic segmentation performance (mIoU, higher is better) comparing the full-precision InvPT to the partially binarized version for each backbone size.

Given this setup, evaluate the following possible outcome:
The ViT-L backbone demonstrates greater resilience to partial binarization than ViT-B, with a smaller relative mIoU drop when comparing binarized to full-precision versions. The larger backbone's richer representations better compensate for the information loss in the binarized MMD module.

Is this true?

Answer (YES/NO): NO